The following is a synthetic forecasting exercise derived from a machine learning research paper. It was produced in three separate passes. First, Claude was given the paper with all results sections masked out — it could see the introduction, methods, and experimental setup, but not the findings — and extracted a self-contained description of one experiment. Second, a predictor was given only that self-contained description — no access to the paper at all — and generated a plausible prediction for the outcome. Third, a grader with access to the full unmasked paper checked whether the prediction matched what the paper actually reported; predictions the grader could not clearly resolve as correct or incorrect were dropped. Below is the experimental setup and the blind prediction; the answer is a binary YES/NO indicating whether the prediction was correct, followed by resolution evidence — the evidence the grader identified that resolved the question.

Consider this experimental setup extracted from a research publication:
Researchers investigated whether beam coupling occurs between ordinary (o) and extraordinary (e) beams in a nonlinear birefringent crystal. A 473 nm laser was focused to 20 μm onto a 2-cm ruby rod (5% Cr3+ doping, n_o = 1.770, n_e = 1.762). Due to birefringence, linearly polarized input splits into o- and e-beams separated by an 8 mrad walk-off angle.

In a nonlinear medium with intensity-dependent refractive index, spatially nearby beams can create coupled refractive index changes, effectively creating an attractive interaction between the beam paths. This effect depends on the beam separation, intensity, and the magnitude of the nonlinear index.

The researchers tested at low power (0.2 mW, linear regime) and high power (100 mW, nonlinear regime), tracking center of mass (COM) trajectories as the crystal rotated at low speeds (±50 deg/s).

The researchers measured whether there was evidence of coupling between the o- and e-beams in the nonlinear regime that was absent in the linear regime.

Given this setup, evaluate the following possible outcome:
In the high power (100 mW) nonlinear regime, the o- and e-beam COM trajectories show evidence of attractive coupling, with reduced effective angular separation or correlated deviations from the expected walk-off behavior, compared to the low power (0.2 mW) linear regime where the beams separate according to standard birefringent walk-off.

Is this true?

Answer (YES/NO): YES